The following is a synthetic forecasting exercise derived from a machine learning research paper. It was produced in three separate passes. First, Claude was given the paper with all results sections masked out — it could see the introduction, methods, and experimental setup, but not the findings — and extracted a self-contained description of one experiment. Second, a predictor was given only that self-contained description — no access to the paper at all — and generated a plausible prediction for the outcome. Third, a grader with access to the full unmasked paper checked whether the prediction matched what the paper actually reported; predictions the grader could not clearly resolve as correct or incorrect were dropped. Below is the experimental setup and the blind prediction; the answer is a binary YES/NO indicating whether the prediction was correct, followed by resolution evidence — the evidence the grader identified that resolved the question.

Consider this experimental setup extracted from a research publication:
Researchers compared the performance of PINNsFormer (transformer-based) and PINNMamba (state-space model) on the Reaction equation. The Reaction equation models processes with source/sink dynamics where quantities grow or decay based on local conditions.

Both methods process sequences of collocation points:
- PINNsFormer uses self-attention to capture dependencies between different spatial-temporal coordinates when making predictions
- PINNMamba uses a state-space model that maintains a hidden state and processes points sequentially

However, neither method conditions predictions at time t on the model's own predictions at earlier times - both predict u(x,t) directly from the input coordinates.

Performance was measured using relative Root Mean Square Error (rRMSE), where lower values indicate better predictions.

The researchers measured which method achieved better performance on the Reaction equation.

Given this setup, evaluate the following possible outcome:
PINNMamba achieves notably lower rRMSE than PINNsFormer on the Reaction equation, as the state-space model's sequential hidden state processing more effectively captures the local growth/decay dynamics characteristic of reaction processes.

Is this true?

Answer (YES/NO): YES